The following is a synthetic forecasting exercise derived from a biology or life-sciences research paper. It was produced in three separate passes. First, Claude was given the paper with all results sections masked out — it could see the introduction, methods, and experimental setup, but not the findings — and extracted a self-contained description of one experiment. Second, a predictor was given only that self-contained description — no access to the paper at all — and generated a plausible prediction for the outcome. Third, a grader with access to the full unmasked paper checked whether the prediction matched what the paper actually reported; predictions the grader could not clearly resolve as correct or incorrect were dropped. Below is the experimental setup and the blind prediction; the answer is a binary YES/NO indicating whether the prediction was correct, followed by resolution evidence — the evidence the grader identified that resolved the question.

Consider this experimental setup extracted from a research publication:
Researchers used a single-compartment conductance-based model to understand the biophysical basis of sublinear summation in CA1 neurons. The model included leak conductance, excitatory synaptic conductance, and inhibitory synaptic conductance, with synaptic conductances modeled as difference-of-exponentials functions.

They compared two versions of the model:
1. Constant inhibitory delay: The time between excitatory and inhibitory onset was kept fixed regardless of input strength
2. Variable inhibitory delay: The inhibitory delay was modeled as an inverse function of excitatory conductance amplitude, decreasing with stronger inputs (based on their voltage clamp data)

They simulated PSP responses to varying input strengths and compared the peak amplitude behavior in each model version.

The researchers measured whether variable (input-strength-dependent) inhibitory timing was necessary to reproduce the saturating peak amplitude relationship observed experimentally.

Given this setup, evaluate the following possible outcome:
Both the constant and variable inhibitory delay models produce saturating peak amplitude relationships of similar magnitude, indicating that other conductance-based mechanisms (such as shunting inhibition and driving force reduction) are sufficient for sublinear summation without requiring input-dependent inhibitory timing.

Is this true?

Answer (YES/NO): NO